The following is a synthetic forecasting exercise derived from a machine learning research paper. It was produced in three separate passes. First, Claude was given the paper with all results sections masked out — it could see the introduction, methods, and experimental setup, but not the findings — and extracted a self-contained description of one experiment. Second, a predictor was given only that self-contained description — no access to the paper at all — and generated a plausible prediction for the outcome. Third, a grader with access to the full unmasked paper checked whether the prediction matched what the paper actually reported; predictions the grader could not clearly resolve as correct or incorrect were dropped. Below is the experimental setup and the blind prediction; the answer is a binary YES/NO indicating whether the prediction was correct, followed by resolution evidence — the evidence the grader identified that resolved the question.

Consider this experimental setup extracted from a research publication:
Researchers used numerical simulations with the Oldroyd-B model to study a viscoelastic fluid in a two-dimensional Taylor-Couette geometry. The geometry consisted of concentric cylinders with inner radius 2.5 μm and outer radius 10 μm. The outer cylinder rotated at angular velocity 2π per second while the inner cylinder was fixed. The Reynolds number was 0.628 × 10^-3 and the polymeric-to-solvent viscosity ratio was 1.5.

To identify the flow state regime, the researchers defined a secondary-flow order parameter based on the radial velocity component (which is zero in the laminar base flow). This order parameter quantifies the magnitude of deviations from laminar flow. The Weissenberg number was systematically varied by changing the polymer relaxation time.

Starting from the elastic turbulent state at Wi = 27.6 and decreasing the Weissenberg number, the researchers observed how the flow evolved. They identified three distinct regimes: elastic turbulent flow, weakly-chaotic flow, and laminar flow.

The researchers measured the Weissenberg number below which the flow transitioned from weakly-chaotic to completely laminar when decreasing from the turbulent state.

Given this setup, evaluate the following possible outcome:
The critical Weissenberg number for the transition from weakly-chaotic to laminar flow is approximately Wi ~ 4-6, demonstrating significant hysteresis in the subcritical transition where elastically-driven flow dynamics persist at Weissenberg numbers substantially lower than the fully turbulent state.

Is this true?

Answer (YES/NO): YES